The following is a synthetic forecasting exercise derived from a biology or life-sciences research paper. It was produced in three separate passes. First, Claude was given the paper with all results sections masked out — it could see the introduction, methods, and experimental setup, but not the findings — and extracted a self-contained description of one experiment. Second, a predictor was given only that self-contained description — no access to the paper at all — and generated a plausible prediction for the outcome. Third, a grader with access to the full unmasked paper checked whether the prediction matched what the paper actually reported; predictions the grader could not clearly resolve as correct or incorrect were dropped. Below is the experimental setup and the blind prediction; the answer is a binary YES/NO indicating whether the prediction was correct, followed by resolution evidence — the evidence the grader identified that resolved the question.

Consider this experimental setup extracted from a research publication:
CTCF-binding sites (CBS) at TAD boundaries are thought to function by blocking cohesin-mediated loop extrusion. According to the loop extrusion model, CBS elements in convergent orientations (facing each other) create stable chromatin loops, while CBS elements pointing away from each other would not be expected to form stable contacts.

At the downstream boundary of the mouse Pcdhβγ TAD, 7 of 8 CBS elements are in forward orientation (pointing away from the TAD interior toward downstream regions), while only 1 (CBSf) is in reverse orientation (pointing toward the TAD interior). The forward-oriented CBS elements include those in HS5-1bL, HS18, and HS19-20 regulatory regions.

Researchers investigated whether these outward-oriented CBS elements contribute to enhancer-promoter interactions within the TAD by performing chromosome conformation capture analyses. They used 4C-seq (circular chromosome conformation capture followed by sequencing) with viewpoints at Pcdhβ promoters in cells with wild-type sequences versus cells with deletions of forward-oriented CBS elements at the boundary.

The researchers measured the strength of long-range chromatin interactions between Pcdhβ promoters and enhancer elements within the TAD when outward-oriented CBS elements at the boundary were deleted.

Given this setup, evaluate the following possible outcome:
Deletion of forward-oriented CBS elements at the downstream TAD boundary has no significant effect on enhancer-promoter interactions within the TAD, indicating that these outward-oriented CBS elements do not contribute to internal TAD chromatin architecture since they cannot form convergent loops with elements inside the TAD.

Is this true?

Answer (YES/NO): NO